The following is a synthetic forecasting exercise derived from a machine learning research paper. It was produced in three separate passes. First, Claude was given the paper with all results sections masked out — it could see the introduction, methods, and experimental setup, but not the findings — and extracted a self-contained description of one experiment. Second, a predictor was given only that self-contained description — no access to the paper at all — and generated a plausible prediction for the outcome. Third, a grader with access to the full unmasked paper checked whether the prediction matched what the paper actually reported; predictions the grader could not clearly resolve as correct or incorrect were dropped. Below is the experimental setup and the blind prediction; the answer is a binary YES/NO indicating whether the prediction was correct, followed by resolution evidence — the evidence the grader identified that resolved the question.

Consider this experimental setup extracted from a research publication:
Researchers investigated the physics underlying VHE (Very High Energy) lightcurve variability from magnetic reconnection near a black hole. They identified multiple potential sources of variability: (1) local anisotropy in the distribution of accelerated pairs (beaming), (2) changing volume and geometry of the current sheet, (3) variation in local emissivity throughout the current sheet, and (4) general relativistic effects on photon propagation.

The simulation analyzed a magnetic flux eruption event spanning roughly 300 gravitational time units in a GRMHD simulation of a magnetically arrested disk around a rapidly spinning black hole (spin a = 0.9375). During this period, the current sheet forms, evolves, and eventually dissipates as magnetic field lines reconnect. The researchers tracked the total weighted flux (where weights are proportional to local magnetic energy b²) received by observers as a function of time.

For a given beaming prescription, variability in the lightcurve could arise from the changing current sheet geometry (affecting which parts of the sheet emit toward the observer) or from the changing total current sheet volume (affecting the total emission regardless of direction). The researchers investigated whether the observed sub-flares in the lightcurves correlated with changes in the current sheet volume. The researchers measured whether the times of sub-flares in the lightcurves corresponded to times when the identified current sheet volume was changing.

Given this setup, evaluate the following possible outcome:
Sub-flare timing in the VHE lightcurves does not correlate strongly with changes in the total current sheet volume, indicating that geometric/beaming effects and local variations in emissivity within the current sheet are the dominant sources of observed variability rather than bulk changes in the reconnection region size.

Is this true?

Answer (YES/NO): NO